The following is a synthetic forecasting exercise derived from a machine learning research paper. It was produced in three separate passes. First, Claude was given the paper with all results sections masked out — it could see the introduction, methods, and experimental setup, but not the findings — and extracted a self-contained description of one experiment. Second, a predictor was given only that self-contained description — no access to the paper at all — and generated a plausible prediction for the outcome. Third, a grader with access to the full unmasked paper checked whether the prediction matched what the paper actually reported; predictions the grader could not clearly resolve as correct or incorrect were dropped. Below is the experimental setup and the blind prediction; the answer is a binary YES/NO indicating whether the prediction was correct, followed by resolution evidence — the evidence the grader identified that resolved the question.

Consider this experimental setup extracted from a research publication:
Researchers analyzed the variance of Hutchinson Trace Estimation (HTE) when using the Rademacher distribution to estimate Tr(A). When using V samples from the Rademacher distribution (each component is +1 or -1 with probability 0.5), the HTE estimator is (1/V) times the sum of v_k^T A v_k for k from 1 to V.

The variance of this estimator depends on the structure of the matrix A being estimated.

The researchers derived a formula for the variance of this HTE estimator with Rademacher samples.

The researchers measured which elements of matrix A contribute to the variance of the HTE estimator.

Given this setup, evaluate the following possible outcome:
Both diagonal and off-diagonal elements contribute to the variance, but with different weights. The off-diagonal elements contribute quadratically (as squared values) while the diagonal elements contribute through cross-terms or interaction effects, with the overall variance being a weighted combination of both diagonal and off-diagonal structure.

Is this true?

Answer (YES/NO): NO